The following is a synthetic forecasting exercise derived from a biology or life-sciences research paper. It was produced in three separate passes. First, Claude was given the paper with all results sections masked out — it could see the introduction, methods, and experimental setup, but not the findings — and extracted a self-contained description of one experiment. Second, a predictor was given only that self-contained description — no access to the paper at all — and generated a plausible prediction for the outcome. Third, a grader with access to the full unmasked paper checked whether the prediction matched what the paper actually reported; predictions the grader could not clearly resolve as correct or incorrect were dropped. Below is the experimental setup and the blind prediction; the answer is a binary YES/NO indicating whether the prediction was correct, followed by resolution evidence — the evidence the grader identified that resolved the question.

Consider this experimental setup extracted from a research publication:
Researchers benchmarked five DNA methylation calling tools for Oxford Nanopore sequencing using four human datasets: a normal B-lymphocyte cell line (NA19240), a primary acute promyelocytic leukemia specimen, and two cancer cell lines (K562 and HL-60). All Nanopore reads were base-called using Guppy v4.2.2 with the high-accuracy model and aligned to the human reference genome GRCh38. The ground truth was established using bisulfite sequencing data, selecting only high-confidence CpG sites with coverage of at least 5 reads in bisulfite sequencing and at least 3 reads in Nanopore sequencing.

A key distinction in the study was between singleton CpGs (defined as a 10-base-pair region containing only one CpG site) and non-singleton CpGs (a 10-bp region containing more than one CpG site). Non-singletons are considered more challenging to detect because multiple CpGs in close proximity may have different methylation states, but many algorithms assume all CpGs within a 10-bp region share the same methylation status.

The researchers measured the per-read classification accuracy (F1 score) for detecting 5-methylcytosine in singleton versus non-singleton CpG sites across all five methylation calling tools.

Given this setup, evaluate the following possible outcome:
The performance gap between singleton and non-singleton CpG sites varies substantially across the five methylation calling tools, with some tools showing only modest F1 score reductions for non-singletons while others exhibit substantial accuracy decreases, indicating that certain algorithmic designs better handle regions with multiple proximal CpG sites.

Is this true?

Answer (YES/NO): NO